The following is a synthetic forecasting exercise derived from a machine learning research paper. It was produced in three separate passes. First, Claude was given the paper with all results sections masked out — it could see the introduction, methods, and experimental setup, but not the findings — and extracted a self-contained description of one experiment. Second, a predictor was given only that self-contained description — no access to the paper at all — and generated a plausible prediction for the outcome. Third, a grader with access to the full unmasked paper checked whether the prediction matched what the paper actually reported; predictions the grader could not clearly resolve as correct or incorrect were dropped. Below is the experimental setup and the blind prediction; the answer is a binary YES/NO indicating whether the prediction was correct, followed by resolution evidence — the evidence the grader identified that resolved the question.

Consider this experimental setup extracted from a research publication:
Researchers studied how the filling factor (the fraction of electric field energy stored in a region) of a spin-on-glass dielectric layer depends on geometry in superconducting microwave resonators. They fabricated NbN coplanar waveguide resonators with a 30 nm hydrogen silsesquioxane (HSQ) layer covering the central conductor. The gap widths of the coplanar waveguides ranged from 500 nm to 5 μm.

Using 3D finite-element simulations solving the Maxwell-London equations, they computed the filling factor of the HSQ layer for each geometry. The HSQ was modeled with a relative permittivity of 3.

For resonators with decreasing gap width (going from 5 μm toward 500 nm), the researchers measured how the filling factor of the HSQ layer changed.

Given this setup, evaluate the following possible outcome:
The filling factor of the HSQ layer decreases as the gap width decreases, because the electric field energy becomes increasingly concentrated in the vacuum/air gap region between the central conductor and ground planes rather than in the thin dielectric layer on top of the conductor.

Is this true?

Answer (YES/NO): NO